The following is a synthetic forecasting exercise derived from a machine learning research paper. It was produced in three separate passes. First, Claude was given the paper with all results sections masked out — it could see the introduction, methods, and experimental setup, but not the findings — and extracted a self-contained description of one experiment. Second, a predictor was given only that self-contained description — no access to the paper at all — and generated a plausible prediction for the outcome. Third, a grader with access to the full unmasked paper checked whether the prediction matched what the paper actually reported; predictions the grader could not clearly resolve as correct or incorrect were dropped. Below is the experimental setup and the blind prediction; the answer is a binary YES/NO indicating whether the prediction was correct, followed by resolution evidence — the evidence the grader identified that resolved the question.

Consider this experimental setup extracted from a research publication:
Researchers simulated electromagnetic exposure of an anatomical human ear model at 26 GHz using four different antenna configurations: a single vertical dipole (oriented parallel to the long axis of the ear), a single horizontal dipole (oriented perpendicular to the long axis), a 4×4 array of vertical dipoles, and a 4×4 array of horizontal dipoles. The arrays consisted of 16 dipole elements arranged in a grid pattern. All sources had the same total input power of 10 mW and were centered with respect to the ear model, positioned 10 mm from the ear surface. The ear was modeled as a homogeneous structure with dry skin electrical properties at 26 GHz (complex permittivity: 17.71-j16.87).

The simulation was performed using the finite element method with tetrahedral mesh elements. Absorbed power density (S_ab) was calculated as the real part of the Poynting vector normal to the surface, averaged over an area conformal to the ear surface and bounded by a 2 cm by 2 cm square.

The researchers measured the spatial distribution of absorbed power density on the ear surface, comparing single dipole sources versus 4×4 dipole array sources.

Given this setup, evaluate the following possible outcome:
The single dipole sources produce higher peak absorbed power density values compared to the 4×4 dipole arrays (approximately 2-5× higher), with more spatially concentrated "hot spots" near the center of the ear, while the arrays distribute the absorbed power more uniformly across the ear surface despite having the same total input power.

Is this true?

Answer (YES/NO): NO